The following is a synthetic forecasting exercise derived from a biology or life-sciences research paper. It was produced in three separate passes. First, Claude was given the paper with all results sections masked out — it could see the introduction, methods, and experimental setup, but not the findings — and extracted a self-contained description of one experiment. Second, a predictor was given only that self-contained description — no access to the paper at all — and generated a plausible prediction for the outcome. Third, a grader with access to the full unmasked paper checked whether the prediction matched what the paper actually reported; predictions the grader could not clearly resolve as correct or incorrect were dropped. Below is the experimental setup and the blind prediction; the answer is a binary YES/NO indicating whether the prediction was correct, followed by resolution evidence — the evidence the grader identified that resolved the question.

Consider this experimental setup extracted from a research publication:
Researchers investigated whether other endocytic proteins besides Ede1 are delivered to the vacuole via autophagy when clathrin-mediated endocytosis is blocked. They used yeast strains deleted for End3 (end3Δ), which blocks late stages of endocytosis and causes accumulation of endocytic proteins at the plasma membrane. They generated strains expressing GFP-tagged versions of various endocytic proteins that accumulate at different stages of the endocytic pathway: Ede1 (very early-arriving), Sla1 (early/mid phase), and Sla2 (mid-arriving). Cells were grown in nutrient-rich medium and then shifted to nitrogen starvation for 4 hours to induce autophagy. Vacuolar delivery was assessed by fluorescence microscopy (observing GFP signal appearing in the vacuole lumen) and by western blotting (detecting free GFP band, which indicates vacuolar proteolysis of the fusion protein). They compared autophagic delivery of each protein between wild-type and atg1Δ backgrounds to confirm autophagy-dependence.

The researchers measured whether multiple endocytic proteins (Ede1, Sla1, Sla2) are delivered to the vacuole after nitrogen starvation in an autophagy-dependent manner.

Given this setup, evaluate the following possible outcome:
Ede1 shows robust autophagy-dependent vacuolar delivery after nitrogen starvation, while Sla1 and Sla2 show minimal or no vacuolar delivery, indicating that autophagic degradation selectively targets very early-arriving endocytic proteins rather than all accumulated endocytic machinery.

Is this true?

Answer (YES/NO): NO